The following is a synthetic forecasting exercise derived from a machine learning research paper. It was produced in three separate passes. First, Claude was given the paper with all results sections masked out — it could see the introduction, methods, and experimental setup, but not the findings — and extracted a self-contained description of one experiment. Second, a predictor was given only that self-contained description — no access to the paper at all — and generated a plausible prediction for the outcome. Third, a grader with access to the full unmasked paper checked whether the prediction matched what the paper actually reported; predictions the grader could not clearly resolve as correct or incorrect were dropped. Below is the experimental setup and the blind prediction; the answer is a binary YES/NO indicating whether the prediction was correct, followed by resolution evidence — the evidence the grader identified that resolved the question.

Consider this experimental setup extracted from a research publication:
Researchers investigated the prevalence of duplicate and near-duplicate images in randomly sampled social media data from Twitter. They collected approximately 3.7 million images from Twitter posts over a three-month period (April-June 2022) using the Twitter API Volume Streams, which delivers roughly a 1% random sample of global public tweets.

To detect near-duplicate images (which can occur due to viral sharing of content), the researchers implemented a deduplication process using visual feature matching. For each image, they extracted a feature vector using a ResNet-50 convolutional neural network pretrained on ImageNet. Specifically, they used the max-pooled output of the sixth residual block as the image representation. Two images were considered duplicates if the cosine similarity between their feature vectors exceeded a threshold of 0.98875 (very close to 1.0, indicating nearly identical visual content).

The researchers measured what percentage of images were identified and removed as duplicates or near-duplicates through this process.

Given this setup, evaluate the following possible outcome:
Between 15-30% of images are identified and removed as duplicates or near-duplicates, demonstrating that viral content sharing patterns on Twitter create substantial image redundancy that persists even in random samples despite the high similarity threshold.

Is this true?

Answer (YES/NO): YES